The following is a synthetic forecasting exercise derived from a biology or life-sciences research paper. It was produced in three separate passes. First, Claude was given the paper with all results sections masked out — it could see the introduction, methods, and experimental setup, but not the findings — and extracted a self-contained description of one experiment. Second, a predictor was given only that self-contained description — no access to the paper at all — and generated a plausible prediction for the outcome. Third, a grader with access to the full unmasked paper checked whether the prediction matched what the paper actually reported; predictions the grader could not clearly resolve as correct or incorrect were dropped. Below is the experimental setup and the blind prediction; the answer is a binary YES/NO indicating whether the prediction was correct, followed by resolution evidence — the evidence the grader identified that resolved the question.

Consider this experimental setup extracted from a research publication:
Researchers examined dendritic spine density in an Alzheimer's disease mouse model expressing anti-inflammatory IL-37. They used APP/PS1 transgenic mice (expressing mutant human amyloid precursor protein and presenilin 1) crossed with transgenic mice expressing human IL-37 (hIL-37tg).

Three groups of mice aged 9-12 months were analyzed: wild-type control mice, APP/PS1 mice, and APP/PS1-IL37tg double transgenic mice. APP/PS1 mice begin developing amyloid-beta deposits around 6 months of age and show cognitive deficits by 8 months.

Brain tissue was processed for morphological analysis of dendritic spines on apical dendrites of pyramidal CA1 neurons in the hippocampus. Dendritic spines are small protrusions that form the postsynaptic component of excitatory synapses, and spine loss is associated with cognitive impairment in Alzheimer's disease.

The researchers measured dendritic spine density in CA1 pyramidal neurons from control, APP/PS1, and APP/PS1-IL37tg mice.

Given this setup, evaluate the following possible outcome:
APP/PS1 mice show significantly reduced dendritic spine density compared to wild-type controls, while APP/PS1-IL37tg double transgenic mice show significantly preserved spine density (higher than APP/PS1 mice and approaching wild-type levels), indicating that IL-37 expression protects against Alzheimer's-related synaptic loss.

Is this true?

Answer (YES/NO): YES